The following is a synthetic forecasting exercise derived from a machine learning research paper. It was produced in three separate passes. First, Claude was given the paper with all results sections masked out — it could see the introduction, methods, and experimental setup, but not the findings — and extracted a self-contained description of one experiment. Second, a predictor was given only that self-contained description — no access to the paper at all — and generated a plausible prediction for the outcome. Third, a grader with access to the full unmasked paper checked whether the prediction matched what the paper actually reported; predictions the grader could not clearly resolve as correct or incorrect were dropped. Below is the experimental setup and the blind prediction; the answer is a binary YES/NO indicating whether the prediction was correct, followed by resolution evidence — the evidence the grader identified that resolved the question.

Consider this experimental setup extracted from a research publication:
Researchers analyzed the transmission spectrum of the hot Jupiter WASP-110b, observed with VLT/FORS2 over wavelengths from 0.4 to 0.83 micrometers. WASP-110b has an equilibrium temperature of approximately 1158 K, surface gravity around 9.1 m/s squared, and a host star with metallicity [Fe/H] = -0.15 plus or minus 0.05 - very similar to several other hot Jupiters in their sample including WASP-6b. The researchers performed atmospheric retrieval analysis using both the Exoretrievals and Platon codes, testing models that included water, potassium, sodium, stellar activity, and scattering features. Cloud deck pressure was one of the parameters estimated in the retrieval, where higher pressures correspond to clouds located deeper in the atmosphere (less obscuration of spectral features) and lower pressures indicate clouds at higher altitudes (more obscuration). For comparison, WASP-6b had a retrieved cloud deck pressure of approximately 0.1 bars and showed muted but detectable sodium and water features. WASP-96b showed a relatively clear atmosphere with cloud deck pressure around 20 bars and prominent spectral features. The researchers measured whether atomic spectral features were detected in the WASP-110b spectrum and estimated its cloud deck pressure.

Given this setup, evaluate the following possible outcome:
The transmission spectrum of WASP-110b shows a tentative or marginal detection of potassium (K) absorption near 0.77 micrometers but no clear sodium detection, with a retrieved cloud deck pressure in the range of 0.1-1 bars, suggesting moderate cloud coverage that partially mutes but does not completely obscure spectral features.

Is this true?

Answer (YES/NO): NO